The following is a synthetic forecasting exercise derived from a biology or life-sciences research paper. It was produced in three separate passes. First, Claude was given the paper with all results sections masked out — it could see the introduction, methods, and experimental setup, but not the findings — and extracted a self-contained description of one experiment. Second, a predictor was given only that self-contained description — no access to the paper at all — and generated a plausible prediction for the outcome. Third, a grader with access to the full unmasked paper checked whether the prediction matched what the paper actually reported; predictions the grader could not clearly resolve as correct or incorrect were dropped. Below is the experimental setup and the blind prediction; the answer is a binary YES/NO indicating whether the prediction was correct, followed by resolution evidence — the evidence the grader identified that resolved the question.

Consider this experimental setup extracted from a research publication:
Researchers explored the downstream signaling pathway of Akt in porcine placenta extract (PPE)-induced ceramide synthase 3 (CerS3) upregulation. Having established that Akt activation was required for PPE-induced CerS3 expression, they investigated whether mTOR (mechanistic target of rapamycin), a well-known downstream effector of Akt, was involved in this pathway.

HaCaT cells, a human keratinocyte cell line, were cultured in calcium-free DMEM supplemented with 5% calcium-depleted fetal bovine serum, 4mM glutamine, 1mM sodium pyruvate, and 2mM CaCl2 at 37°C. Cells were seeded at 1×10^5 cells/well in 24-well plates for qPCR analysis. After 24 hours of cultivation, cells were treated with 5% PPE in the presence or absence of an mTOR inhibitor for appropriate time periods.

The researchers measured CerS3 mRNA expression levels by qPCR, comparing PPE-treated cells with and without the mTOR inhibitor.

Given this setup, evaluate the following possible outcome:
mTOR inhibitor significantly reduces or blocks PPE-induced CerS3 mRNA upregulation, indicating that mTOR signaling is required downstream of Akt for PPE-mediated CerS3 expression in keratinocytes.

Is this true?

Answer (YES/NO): YES